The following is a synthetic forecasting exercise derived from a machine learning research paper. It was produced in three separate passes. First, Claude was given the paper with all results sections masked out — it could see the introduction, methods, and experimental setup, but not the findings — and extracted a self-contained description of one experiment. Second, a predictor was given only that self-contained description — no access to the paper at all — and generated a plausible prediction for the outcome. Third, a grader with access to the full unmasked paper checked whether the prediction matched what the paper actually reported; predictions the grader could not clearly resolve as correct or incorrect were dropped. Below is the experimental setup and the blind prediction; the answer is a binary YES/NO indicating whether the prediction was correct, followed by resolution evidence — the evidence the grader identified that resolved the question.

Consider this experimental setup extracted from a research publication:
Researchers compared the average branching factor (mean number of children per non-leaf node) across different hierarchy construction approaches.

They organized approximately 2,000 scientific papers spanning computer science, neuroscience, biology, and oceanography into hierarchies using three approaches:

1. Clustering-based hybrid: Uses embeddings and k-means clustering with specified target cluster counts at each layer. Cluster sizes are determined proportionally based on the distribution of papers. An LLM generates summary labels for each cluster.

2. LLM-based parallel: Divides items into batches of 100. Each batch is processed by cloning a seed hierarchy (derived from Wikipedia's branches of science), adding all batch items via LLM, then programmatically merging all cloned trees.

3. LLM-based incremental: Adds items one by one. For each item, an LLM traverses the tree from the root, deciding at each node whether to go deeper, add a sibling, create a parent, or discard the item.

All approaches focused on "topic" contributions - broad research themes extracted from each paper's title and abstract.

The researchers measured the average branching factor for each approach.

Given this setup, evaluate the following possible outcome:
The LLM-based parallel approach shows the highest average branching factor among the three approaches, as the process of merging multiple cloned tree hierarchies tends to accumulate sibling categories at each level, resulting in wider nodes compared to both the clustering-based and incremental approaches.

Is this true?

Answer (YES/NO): NO